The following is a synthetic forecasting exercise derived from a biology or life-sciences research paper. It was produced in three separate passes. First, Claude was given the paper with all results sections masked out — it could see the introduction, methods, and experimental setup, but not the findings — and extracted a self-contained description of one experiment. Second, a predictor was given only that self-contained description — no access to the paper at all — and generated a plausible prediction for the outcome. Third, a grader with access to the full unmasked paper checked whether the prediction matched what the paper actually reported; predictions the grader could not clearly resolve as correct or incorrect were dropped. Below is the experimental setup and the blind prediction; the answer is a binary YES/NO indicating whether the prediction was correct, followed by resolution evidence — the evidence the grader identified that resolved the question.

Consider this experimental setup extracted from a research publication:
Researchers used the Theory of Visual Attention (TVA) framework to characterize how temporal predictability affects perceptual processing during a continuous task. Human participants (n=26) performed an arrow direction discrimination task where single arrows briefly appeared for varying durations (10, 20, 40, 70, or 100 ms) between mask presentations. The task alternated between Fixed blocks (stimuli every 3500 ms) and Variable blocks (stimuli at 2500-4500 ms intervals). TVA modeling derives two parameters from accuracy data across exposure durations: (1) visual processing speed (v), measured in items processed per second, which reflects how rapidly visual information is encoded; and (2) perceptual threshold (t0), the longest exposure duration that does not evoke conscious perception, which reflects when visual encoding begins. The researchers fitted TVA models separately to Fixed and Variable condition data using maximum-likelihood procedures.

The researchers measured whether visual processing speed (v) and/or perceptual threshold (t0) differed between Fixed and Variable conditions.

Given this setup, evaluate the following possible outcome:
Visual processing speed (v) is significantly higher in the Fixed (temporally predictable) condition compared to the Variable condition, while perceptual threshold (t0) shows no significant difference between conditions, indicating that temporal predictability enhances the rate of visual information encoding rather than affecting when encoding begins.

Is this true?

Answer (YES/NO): YES